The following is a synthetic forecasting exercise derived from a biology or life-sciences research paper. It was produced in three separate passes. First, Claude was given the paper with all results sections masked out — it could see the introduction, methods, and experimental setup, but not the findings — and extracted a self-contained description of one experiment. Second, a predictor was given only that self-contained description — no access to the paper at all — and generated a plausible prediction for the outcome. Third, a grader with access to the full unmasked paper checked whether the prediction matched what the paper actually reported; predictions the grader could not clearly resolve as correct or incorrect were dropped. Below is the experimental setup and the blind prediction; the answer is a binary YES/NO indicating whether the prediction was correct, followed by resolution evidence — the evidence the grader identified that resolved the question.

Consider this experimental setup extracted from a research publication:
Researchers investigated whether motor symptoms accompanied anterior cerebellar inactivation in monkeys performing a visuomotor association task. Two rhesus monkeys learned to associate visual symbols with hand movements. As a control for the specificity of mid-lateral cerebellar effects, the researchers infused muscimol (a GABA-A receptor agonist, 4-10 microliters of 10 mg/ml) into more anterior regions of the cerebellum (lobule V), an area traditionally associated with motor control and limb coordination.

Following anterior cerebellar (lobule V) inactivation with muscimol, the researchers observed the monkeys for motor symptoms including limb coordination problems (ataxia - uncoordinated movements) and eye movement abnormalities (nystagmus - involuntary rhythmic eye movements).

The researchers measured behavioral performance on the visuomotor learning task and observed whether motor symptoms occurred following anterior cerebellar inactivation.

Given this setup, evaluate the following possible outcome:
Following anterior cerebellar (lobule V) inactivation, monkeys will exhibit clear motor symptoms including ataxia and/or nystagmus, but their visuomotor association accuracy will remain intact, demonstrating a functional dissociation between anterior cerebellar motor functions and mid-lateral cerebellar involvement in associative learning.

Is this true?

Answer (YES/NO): NO